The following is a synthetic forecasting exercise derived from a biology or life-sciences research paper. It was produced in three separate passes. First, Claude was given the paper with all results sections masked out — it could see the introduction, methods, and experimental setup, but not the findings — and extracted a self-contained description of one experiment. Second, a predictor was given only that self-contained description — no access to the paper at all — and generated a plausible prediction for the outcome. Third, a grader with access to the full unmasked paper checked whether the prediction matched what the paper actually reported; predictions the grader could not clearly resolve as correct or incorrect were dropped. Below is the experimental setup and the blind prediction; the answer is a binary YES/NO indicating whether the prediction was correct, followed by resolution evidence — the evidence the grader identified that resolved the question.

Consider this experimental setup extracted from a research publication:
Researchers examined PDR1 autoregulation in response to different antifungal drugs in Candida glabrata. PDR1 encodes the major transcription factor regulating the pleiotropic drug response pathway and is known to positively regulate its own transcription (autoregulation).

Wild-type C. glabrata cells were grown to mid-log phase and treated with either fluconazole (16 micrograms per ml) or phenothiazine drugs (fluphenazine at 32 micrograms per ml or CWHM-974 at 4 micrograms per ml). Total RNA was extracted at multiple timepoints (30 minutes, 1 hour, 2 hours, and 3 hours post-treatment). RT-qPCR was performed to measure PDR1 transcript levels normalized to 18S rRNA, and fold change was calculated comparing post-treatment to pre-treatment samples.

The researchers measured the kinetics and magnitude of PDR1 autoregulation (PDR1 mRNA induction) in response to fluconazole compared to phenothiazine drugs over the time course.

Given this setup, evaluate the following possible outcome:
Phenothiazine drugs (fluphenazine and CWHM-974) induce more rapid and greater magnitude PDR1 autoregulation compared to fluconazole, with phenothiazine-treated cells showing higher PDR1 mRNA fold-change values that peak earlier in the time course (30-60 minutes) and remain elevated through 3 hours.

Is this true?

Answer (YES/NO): NO